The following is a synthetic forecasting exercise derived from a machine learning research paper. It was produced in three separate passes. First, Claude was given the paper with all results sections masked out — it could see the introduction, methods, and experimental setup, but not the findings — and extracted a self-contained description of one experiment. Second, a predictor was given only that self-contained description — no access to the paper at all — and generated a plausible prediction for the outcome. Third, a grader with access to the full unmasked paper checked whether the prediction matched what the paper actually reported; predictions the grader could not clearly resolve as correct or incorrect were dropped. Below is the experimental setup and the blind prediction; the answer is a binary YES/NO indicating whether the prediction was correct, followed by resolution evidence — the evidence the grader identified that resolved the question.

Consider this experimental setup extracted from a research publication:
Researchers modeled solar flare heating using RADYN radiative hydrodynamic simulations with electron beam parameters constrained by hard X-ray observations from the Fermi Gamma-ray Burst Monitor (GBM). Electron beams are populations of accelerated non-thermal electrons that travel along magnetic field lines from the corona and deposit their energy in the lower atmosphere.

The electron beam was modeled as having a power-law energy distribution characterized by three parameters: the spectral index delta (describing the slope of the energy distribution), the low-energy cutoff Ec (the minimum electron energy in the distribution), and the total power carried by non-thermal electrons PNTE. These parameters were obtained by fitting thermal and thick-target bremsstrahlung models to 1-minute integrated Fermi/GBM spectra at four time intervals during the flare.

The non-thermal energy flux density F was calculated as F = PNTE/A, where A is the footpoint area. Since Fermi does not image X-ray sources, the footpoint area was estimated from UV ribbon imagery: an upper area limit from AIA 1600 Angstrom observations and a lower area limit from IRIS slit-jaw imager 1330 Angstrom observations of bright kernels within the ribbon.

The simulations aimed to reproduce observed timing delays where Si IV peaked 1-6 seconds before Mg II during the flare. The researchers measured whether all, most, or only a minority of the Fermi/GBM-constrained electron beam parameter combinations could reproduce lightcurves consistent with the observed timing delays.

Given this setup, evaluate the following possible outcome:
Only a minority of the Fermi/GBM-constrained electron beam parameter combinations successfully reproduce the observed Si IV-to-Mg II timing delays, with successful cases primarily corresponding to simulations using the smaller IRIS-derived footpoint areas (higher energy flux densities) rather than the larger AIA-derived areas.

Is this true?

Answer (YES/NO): YES